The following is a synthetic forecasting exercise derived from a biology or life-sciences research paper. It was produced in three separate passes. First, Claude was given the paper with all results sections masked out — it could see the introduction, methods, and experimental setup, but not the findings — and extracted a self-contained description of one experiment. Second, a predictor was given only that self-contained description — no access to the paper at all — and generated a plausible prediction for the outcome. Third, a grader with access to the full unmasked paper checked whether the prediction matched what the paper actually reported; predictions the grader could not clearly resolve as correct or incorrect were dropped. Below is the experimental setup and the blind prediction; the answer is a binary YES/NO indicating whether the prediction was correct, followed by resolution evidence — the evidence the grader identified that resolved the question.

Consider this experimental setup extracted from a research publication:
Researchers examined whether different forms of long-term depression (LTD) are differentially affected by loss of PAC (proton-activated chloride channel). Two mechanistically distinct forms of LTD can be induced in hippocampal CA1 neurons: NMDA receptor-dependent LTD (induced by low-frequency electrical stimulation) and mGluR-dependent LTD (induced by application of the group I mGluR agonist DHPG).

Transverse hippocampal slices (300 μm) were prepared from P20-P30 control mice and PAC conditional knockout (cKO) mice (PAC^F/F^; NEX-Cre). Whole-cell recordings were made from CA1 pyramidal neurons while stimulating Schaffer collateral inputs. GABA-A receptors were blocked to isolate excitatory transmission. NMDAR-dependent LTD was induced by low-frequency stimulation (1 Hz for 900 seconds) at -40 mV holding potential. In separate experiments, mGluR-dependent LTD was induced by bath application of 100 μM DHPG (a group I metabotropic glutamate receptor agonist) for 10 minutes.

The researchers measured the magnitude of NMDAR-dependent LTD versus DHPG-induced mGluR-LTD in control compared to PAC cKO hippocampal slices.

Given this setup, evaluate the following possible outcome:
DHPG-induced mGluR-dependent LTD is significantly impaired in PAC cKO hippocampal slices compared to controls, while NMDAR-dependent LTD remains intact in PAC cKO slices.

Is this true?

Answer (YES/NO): NO